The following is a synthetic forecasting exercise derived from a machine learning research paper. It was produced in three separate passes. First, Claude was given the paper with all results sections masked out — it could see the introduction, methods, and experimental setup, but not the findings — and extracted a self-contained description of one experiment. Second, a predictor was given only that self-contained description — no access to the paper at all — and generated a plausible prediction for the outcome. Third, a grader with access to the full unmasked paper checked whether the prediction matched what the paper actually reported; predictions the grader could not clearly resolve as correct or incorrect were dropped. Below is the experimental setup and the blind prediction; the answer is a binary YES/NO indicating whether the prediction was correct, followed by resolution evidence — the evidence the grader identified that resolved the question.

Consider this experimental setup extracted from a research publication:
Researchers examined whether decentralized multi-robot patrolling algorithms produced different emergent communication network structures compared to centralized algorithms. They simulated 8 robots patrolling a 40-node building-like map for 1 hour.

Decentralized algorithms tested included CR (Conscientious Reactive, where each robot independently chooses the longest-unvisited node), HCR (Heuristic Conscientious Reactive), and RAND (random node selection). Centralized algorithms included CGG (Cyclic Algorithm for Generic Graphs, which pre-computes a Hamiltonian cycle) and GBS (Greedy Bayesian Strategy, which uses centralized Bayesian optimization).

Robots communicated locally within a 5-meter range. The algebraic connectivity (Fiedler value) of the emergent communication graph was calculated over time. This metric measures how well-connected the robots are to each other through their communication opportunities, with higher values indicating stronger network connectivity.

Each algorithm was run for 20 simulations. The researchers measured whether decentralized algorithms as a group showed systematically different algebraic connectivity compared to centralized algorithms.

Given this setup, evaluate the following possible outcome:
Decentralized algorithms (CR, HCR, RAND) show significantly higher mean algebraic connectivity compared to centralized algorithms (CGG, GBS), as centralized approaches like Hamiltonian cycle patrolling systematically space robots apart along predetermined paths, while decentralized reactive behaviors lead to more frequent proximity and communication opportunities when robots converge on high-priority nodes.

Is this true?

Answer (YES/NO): NO